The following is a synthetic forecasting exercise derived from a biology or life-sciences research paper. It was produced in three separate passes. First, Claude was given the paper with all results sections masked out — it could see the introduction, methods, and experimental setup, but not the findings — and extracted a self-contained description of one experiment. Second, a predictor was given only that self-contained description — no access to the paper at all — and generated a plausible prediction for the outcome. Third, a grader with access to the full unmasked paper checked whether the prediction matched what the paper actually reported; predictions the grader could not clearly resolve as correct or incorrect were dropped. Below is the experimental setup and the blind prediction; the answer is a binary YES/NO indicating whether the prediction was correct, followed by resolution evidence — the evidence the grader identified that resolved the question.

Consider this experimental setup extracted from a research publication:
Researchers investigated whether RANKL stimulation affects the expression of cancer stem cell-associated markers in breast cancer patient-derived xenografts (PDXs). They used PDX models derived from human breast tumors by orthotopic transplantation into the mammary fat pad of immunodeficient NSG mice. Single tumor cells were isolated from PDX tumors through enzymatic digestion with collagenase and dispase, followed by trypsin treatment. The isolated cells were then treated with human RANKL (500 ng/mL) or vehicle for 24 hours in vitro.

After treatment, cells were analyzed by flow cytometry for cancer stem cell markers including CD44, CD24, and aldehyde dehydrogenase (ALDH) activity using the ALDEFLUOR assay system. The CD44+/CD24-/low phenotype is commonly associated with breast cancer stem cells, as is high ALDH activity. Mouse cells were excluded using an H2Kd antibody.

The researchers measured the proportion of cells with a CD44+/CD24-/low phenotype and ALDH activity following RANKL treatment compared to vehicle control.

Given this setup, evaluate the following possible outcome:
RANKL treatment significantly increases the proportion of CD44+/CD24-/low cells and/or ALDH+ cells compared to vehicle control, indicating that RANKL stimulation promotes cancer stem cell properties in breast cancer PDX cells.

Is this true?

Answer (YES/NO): YES